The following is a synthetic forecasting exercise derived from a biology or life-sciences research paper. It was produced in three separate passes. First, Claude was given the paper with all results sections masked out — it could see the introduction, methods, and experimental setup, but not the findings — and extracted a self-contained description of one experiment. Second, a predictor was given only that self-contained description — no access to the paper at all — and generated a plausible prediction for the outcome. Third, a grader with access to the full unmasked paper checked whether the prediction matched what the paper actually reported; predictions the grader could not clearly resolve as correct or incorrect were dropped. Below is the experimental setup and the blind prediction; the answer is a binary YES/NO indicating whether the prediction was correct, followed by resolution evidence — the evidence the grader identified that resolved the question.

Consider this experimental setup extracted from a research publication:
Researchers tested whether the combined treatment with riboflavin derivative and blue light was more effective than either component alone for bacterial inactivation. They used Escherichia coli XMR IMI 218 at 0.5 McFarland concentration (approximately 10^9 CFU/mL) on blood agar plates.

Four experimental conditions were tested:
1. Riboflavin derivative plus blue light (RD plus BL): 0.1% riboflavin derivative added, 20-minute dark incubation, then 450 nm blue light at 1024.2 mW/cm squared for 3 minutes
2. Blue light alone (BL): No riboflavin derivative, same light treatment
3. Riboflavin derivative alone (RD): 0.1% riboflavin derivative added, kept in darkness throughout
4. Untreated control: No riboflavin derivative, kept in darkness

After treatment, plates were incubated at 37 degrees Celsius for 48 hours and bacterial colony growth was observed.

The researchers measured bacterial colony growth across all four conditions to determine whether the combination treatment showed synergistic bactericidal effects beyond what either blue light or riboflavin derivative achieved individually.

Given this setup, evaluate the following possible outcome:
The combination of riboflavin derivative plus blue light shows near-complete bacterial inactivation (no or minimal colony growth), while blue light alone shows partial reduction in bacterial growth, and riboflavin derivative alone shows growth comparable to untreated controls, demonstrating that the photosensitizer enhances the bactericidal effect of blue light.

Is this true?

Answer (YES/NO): NO